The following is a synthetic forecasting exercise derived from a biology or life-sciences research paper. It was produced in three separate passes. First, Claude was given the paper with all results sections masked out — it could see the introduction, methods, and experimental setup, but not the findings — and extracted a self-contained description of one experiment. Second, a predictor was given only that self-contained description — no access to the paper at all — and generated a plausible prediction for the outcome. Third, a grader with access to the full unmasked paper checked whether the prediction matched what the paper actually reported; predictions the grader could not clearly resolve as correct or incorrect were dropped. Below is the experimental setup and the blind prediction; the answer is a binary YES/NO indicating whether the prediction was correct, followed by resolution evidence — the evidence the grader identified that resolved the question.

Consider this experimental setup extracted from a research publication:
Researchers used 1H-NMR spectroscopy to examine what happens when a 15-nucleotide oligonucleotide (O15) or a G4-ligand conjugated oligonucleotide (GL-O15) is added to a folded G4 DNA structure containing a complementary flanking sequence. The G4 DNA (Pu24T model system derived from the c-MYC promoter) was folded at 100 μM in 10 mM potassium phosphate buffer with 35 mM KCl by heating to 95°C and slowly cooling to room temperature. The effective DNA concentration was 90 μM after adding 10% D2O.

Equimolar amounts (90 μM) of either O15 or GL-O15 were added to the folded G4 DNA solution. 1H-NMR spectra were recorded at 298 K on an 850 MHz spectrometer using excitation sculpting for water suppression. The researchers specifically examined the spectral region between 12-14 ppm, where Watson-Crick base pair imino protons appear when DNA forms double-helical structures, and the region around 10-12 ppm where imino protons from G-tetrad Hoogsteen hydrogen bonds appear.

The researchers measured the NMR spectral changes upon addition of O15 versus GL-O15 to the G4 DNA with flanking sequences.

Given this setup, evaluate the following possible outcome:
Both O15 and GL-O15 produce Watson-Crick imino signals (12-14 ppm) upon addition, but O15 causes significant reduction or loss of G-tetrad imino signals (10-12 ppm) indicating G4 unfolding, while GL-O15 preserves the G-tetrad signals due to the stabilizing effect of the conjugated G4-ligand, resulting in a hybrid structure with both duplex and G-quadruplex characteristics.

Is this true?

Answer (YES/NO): NO